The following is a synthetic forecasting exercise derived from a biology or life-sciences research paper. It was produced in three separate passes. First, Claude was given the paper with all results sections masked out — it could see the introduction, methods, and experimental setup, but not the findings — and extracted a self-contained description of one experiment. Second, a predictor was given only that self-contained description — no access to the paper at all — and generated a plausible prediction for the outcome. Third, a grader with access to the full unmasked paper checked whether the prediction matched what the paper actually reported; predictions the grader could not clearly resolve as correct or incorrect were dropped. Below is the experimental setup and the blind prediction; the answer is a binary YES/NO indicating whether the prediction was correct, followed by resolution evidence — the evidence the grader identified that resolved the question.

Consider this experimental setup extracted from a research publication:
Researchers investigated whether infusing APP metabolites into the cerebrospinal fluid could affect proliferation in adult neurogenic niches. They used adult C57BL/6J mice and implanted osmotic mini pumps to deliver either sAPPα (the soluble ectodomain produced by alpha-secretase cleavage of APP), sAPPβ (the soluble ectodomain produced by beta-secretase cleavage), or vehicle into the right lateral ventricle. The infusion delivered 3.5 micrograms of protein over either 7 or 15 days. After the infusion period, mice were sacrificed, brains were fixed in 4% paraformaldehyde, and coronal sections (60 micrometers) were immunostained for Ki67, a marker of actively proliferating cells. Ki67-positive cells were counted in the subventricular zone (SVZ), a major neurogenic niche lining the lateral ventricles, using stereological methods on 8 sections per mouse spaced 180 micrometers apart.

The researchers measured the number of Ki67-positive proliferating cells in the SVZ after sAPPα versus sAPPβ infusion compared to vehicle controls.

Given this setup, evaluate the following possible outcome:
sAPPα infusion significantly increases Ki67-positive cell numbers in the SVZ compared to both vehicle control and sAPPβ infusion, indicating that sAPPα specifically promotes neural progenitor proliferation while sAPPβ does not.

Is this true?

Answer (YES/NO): YES